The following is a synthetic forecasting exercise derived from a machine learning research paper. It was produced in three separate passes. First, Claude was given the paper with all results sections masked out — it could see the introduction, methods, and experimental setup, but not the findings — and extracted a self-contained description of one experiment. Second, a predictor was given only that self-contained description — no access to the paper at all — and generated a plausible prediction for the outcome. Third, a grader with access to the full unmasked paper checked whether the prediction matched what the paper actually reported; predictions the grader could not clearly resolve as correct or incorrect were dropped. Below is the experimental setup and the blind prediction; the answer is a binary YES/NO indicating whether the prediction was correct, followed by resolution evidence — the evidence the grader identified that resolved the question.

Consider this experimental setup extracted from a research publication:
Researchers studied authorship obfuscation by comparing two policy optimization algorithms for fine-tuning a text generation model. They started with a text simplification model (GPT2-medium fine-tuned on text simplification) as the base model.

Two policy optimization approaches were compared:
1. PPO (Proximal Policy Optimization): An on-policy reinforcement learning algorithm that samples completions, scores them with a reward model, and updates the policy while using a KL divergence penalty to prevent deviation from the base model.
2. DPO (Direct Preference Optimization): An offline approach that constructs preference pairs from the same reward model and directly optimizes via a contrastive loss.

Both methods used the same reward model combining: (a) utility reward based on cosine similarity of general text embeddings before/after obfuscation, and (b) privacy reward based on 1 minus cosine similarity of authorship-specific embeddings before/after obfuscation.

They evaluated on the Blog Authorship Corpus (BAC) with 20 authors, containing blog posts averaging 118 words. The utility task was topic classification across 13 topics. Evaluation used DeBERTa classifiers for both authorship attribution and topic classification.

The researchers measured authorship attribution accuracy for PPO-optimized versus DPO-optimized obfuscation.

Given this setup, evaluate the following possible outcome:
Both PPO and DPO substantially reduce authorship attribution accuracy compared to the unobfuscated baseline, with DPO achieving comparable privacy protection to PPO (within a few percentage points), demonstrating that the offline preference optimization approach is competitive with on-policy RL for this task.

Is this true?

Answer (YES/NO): NO